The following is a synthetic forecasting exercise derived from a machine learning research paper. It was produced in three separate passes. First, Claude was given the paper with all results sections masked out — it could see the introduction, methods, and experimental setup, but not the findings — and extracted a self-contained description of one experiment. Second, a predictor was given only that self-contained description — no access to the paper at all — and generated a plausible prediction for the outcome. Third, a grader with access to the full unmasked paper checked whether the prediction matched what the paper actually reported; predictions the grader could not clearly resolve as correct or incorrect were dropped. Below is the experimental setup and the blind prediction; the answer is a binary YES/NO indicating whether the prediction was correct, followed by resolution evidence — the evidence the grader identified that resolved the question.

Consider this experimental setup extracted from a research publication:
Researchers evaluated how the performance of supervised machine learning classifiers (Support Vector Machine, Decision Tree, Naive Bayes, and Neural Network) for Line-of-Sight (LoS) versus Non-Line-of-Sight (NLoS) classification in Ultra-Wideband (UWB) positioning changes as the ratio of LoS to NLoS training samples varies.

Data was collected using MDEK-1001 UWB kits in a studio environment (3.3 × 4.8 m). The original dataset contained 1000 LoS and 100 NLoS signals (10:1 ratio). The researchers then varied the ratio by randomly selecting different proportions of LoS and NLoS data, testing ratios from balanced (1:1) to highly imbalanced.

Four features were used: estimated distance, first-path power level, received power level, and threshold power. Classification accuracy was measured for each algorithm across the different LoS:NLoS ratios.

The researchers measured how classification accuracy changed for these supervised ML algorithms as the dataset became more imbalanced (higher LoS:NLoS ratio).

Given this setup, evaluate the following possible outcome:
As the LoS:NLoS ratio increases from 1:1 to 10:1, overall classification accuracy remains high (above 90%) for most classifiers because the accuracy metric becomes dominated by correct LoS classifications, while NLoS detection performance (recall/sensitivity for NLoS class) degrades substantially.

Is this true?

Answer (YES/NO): YES